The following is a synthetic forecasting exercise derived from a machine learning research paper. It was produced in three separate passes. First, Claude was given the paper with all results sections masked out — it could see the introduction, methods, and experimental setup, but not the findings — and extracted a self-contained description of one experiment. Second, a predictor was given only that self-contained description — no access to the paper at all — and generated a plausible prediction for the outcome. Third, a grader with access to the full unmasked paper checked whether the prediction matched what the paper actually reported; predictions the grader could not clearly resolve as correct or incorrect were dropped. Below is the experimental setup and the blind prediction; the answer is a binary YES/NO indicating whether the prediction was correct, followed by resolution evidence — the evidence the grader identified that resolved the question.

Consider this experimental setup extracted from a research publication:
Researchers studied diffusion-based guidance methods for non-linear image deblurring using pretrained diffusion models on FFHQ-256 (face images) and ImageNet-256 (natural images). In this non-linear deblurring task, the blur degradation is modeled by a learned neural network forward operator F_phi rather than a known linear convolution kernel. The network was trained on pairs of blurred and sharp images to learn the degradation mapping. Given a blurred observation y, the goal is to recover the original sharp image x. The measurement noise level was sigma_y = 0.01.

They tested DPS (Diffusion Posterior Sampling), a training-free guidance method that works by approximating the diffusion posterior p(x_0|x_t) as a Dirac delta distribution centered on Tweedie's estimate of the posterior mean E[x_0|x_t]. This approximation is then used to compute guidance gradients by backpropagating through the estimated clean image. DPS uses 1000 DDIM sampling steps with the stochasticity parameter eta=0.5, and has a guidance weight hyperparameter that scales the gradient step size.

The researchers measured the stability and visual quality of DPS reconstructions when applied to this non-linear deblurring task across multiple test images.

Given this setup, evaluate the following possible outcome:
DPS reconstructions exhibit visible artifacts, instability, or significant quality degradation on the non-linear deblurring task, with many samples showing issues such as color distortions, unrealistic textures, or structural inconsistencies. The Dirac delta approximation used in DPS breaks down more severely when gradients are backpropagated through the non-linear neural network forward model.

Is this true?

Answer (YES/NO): YES